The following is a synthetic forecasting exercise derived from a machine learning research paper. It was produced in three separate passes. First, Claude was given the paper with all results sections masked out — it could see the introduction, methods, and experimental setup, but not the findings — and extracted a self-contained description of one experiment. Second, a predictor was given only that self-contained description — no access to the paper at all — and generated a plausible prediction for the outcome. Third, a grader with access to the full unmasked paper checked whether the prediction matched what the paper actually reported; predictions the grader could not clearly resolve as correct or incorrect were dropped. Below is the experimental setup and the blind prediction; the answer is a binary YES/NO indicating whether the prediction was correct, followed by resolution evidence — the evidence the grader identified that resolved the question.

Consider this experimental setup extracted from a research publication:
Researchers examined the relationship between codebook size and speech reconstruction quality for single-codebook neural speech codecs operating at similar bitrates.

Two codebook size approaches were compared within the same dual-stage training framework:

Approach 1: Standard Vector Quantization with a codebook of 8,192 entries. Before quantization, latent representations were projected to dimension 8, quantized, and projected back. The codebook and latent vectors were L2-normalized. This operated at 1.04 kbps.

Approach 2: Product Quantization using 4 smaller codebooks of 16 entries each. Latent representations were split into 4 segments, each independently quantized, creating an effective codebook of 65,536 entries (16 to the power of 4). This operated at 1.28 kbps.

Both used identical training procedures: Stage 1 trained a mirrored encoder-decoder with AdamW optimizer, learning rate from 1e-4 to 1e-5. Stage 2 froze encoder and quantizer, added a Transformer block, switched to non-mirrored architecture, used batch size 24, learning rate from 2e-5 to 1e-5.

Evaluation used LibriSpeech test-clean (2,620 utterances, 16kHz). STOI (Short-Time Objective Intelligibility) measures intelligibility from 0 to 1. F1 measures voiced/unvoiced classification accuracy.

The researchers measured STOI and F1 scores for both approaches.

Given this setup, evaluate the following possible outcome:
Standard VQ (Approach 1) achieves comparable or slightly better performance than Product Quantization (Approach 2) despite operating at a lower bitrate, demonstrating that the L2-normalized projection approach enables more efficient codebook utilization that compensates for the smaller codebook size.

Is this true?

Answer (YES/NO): YES